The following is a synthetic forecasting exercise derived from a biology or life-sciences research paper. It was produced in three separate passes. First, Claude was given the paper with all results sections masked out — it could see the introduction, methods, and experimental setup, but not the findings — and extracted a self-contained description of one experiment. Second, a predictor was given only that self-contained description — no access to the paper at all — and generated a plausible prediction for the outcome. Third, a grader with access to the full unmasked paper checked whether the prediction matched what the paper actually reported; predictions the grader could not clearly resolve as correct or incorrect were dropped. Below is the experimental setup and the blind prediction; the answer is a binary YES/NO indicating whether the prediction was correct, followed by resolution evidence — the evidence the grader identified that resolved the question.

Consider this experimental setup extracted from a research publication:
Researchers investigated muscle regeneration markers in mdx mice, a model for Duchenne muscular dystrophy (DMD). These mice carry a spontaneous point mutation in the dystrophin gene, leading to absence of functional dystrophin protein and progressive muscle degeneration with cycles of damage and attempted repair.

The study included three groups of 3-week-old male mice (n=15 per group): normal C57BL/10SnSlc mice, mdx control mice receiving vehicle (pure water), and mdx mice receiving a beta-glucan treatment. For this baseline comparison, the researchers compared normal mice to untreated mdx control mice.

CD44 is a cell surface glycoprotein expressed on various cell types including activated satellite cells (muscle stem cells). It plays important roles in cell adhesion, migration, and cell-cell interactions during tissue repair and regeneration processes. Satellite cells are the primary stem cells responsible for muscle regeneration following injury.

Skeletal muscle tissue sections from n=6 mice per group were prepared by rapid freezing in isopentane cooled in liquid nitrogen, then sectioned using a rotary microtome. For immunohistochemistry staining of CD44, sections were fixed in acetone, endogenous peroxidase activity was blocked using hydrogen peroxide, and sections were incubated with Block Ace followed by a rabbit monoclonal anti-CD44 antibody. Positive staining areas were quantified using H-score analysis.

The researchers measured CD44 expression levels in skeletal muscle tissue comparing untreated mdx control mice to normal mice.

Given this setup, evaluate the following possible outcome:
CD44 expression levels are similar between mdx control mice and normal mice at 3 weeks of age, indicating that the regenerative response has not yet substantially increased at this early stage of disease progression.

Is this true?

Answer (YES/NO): NO